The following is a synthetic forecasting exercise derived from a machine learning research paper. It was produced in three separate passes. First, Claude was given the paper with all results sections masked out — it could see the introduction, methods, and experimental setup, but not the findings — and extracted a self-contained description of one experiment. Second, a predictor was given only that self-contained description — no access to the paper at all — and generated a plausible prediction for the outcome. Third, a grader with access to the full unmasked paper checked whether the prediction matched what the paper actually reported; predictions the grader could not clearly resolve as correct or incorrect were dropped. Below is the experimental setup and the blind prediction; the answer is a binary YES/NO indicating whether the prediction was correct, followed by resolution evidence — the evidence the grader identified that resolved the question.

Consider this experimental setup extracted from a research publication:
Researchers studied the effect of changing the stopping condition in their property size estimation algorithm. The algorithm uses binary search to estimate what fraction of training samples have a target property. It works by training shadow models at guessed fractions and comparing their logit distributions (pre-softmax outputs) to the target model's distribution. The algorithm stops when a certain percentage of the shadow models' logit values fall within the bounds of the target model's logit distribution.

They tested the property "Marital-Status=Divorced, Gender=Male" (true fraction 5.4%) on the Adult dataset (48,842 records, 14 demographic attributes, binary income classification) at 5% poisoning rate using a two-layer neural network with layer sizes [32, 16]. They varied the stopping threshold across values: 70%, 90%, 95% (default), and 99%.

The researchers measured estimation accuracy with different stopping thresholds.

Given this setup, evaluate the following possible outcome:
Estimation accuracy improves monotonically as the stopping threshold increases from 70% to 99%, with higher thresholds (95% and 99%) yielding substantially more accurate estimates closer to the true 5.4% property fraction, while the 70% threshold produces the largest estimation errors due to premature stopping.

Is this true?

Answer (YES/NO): NO